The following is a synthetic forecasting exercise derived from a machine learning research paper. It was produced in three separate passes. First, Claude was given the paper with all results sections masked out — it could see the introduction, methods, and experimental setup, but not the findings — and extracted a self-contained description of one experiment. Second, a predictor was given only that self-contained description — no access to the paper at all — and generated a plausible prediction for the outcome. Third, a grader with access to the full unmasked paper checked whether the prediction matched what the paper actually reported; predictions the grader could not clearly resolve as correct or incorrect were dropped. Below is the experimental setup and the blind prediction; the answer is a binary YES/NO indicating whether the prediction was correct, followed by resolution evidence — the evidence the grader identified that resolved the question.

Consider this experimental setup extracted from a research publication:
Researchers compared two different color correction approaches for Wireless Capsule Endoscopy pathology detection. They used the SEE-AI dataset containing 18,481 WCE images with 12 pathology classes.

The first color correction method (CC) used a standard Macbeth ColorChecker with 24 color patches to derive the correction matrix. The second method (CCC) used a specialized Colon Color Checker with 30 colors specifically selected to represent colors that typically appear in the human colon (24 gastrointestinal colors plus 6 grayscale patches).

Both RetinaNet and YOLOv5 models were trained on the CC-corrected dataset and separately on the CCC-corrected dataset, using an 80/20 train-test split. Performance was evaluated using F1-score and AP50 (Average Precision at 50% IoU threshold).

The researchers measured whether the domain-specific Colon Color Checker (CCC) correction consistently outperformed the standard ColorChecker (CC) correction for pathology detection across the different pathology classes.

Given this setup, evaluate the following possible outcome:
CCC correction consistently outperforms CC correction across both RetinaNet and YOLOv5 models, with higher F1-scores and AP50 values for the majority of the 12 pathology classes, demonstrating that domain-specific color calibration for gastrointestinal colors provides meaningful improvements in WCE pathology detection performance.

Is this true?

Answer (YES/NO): NO